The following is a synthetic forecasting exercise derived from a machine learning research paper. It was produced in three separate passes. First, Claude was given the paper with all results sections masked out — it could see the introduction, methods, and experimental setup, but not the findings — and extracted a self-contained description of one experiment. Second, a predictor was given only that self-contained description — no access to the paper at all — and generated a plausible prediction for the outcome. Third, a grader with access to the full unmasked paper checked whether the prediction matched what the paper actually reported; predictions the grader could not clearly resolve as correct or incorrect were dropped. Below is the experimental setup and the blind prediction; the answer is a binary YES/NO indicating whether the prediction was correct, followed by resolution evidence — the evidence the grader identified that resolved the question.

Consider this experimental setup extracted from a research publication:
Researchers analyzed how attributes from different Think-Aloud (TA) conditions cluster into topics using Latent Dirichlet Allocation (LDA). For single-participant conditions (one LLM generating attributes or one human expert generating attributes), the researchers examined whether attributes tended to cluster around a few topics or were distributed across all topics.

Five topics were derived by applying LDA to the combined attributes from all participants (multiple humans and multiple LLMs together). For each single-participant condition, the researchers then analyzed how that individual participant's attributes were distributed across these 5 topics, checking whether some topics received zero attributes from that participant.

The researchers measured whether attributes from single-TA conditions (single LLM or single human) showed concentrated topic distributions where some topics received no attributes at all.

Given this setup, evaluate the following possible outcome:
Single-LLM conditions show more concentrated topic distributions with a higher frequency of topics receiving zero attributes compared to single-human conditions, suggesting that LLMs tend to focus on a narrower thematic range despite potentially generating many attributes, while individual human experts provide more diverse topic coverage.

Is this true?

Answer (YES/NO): NO